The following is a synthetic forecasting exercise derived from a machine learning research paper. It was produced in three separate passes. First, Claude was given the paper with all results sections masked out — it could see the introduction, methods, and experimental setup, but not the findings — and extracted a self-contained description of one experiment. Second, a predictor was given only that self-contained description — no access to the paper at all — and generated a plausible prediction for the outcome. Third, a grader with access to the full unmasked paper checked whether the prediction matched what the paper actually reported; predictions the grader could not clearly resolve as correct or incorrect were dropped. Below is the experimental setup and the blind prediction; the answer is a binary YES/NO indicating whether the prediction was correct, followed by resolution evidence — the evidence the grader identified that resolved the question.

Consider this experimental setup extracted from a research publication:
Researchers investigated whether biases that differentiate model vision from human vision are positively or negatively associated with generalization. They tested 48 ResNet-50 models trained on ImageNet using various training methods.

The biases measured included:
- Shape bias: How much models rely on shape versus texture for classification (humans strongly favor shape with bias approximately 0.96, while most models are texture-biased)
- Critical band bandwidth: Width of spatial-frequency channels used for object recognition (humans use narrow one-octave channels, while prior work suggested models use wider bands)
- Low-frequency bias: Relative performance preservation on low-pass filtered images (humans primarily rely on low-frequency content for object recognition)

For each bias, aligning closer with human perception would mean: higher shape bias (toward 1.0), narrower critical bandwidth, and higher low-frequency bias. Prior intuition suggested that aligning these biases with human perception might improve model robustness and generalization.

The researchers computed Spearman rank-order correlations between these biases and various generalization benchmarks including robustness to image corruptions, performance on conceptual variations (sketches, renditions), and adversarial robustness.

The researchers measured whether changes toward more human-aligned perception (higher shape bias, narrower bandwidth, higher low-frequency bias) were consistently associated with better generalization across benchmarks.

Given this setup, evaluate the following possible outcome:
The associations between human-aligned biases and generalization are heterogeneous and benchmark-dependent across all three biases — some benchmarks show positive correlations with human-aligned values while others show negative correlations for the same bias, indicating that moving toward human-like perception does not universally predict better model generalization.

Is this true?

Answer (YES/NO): YES